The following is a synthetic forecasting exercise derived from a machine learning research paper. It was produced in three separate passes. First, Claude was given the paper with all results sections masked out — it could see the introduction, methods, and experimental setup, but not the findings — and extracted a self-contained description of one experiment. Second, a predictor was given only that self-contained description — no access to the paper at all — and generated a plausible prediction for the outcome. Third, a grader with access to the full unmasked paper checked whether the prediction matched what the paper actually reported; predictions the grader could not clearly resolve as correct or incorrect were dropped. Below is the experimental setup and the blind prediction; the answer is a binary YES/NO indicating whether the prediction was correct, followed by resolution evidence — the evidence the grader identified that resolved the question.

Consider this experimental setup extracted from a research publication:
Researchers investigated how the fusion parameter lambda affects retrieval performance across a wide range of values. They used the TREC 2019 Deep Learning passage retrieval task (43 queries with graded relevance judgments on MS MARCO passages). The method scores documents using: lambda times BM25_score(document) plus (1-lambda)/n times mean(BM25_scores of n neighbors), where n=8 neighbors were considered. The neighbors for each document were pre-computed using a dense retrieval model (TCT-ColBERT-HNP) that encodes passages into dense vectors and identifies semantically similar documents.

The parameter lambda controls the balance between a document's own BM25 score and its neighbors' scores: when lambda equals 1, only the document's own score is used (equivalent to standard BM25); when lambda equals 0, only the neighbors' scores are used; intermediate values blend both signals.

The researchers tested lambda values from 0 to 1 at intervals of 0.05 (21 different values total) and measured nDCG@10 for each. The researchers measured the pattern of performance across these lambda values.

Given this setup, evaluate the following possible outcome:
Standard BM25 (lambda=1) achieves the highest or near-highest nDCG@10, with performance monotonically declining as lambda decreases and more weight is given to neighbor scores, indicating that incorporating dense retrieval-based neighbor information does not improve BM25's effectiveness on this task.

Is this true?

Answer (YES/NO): NO